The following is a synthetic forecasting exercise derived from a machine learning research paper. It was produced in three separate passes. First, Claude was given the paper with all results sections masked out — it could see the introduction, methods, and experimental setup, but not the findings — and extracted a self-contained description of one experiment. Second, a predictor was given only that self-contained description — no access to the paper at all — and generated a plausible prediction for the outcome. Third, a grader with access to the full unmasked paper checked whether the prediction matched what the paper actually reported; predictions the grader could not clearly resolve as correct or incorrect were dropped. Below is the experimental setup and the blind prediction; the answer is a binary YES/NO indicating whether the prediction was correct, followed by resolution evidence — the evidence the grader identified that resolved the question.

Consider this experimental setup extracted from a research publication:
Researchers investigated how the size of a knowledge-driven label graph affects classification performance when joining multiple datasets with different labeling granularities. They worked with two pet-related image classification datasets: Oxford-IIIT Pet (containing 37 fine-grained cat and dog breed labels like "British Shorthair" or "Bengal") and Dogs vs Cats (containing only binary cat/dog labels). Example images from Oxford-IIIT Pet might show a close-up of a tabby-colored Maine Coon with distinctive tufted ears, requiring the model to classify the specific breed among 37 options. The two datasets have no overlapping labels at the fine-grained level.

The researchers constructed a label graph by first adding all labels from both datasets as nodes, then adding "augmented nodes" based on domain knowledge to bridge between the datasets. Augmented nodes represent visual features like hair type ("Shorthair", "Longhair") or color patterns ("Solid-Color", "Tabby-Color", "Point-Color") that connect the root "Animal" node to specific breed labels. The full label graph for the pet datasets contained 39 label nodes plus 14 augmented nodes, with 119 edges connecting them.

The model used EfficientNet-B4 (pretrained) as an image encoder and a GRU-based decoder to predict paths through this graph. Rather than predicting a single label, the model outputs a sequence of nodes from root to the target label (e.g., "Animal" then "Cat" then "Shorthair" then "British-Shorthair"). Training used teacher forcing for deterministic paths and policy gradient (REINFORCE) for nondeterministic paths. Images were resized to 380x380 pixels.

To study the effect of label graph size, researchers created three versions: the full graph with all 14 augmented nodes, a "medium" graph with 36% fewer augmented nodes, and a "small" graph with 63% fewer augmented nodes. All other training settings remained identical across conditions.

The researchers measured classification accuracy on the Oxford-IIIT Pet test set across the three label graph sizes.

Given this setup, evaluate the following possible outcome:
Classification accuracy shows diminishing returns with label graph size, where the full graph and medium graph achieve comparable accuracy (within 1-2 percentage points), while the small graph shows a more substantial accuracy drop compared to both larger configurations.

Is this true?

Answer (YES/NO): NO